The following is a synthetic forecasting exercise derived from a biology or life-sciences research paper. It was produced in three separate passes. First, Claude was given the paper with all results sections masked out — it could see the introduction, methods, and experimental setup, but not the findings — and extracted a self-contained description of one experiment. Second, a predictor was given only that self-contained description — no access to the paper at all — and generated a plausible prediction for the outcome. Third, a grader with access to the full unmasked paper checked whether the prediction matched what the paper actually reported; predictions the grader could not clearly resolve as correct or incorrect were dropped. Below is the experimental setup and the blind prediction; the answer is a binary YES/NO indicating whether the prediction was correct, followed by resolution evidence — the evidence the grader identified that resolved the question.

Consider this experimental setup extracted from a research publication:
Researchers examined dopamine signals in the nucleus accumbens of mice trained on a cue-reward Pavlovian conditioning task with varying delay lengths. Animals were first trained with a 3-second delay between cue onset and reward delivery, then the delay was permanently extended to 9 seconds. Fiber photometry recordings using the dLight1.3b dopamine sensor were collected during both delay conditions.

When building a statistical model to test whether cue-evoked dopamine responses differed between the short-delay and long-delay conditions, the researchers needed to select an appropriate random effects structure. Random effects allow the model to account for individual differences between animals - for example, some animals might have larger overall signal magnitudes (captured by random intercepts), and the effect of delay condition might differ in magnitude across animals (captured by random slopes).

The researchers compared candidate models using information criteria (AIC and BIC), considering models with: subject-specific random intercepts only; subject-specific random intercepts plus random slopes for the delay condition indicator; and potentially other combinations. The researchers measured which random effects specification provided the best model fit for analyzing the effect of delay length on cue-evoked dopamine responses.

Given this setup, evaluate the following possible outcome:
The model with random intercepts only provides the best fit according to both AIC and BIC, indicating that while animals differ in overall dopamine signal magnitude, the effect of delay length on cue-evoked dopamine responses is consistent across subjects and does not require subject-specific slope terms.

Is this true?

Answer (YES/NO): NO